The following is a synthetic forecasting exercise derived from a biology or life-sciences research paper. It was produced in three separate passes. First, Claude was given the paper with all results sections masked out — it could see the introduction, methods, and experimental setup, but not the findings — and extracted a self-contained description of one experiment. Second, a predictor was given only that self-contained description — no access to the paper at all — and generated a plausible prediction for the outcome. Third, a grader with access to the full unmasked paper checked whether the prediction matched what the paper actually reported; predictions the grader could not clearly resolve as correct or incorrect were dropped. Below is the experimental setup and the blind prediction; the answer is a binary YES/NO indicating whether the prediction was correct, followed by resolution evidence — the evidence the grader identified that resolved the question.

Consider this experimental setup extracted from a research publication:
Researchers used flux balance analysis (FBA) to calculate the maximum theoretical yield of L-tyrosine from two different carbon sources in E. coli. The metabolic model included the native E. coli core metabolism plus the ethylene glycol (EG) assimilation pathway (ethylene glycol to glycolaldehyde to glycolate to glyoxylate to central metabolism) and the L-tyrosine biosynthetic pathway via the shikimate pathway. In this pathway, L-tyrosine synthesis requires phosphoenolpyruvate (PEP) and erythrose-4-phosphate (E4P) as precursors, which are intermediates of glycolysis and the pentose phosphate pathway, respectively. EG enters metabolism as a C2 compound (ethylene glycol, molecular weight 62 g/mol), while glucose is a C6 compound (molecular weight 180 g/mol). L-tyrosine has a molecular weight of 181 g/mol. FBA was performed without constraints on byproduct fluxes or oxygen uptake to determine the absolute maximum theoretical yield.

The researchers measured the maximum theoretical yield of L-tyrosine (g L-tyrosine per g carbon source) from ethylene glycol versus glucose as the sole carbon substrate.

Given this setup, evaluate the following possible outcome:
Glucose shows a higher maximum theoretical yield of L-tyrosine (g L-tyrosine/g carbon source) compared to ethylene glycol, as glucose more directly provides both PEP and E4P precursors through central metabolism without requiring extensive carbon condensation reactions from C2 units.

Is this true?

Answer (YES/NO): YES